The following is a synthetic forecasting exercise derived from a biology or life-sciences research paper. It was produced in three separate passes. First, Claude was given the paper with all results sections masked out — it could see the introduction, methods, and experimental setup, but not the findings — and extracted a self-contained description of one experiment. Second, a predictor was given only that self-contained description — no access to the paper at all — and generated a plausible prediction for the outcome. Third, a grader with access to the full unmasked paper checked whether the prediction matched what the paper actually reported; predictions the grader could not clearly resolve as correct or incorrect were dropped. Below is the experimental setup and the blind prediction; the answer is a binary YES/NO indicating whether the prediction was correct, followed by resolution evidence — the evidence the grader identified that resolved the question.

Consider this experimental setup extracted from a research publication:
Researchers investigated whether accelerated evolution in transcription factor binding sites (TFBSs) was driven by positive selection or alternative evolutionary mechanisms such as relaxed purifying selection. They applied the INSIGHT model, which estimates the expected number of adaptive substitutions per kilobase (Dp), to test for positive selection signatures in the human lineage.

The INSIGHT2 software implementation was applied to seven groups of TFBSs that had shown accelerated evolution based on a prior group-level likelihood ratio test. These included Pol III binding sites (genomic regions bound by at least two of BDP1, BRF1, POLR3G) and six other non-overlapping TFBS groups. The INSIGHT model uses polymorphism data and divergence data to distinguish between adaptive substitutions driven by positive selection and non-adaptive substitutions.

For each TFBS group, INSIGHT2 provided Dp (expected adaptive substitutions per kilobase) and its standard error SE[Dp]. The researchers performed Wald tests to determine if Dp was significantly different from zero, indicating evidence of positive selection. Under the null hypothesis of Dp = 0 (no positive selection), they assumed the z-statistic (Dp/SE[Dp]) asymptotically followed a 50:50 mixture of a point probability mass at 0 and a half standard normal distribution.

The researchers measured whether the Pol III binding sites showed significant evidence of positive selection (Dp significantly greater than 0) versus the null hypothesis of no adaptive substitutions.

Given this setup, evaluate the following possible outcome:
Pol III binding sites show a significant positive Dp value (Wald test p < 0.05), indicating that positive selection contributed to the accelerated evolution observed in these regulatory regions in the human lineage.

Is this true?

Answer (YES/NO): YES